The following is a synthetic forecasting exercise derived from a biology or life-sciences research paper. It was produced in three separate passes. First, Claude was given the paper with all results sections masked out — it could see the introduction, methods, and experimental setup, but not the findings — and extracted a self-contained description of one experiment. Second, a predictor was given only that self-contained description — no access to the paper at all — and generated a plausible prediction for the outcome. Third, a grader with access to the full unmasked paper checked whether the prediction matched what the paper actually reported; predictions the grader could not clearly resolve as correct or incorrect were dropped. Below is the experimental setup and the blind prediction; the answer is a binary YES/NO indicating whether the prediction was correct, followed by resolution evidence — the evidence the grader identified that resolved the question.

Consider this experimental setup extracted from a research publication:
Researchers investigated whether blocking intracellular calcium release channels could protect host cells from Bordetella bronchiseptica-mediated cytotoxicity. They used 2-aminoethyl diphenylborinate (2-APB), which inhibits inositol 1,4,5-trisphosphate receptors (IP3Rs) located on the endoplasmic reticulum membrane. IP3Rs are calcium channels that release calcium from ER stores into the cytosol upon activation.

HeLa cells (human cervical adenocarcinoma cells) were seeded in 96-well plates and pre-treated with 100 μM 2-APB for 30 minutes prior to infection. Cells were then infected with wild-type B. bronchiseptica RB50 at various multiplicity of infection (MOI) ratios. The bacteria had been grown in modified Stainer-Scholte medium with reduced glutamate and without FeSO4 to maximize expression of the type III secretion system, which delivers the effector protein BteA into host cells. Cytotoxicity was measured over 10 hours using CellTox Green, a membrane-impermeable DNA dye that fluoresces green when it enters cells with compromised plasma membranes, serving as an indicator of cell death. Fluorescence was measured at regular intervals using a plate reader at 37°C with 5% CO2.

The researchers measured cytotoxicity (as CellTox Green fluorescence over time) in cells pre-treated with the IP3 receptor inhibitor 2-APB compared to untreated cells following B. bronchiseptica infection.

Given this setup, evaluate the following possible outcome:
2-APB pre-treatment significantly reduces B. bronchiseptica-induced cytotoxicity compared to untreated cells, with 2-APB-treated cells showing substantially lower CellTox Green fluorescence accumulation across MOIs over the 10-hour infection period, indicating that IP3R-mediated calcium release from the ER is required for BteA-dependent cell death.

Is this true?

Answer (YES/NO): NO